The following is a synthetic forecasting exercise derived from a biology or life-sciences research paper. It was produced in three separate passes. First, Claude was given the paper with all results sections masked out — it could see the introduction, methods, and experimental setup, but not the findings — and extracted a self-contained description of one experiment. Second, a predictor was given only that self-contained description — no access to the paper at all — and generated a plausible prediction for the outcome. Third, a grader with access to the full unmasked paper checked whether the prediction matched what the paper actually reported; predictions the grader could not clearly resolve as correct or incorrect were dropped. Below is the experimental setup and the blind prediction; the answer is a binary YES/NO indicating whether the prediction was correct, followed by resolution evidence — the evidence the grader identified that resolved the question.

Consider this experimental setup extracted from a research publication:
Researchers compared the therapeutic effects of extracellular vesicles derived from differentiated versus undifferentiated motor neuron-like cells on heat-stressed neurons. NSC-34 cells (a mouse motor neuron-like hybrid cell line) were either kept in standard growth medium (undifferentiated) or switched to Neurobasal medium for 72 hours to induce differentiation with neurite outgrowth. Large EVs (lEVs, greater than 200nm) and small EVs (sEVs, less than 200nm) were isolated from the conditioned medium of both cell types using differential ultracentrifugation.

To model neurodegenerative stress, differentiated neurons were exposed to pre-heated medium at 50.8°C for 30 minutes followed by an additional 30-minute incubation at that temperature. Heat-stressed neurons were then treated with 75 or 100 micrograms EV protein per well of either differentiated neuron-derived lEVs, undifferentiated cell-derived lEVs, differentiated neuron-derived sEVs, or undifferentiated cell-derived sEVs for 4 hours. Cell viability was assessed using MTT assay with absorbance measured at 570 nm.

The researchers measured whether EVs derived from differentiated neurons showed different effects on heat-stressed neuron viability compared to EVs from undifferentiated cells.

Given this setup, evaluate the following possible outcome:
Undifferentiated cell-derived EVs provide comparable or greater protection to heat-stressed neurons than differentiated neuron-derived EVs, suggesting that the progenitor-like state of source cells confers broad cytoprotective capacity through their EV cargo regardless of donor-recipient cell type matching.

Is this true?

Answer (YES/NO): NO